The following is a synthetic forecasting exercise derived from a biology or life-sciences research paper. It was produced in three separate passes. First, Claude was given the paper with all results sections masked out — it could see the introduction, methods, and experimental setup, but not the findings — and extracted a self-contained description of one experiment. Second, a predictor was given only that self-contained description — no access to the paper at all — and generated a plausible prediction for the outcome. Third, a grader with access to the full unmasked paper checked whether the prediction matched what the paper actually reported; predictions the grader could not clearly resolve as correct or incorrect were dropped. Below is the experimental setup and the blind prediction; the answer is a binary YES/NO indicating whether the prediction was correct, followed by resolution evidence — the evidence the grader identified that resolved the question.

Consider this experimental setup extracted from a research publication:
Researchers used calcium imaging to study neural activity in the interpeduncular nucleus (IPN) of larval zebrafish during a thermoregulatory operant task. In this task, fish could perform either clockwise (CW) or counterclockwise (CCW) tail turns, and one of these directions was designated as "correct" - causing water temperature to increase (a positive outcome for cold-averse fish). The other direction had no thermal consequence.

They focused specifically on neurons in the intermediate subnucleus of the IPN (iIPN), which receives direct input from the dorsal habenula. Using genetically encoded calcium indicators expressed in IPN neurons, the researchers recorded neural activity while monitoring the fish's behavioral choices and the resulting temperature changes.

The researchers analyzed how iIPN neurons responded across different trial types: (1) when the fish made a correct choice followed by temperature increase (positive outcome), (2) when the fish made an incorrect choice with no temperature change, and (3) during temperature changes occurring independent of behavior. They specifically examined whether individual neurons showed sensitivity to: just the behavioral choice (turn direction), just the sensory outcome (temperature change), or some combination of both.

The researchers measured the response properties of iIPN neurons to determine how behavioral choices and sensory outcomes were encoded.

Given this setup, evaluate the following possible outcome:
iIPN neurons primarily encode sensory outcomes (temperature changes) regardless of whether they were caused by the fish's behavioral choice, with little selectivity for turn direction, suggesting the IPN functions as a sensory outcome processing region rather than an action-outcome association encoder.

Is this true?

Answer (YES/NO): NO